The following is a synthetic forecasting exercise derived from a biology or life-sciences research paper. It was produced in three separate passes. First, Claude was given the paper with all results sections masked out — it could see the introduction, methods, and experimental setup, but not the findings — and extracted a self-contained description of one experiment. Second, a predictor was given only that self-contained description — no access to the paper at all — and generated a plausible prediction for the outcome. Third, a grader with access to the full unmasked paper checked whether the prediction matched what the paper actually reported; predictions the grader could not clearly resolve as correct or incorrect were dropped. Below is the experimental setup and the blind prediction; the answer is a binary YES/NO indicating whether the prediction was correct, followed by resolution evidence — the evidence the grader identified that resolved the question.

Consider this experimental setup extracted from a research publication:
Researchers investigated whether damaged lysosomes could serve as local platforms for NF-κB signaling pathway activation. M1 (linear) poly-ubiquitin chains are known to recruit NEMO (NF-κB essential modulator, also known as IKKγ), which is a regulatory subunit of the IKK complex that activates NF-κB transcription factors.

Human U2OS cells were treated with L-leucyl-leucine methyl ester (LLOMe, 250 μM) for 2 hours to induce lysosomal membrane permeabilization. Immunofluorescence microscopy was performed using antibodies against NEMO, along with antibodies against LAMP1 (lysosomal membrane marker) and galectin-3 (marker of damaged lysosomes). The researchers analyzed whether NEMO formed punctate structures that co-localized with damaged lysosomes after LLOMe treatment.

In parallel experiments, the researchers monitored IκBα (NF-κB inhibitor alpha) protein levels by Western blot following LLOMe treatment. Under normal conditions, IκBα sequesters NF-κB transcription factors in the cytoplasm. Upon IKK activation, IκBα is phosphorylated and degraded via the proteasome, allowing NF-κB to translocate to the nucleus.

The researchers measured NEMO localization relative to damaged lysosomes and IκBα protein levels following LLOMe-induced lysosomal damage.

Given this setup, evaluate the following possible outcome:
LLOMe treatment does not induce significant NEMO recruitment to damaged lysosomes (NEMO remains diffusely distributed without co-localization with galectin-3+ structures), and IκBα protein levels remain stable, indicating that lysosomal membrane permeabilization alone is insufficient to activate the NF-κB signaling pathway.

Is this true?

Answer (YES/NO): NO